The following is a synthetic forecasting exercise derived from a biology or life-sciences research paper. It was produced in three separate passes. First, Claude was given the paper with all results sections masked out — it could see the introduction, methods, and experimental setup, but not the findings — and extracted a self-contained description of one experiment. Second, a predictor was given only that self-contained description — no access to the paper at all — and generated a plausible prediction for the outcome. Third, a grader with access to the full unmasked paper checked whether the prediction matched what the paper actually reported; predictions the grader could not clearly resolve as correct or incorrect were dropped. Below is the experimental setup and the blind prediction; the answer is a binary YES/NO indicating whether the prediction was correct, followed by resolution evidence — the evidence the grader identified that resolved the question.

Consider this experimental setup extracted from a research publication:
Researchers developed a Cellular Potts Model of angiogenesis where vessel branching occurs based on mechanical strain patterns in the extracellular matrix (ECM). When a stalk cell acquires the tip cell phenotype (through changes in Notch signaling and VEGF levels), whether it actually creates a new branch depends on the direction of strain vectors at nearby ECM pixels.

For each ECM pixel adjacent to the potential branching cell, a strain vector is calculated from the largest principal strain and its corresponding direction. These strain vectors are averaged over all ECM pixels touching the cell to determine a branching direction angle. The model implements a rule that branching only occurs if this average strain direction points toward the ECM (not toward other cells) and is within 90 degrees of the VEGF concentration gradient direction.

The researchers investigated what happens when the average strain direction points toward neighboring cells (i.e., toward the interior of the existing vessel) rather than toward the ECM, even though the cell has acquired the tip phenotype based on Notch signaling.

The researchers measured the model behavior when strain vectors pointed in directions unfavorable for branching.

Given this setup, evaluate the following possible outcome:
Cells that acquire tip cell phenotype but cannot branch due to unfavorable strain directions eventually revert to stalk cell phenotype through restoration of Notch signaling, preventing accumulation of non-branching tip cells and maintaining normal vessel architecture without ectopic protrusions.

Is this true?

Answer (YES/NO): NO